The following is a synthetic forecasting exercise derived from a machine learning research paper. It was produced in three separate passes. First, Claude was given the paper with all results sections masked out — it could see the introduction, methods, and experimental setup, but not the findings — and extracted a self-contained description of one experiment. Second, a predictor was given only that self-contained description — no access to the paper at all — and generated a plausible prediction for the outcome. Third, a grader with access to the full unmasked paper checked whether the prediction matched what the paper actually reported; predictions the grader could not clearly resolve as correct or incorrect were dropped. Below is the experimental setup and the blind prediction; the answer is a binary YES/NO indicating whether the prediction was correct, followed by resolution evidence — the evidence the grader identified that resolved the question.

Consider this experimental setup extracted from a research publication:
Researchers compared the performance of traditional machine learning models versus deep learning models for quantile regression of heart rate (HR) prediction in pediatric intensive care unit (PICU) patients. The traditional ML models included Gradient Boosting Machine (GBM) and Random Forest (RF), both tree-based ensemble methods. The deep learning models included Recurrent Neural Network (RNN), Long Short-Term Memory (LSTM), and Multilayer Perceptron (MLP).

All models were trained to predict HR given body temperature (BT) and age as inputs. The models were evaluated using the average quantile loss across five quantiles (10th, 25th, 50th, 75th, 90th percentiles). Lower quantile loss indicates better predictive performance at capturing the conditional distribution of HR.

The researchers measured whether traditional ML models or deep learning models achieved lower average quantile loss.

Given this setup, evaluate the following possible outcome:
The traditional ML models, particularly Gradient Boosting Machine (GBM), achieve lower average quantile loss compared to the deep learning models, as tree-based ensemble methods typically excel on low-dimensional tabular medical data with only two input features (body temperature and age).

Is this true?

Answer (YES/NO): YES